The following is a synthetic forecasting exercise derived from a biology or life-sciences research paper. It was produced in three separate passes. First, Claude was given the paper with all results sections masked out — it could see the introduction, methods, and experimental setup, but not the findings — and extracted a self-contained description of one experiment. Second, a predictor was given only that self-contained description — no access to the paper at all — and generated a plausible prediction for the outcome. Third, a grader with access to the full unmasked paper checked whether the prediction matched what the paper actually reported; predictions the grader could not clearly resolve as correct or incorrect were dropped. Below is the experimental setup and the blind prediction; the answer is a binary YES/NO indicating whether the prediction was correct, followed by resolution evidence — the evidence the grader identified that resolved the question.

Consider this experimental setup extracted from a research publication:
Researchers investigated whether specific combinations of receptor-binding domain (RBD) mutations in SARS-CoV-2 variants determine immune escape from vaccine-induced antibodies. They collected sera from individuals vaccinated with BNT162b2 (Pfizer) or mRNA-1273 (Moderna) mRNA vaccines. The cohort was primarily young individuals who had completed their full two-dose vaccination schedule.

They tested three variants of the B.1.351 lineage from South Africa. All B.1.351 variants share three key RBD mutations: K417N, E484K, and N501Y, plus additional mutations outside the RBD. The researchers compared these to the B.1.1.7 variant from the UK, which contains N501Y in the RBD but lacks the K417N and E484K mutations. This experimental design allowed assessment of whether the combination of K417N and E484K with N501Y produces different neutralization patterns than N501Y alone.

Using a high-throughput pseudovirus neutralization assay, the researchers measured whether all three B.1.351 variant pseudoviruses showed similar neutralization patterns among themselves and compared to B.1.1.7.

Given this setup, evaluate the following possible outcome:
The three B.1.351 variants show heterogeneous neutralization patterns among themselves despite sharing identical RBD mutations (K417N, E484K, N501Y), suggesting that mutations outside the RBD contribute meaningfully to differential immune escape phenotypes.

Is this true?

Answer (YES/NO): NO